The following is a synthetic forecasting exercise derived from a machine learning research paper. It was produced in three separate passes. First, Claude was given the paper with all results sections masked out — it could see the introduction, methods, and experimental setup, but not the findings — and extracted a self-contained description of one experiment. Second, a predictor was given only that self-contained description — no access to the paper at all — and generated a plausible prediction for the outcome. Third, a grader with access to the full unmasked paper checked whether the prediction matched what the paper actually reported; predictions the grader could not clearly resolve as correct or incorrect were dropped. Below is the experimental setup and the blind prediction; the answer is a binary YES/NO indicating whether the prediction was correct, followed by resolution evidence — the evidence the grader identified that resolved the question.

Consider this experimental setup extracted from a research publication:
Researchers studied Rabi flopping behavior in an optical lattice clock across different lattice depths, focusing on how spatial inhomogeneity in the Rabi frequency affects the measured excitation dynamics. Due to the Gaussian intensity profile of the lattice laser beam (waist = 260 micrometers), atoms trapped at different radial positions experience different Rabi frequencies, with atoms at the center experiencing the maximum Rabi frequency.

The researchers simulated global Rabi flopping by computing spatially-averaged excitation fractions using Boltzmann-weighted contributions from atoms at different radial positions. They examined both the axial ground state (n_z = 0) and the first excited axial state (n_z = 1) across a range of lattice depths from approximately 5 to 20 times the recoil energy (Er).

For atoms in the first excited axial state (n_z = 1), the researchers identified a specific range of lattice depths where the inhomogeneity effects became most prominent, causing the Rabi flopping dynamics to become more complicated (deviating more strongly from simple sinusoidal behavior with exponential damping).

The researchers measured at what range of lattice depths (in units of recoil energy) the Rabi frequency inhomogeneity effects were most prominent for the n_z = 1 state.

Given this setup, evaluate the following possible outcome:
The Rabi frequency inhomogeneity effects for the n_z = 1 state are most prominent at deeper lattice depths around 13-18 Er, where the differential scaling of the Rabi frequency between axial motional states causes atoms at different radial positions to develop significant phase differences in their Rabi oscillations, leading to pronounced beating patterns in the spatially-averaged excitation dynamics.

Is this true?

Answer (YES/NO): YES